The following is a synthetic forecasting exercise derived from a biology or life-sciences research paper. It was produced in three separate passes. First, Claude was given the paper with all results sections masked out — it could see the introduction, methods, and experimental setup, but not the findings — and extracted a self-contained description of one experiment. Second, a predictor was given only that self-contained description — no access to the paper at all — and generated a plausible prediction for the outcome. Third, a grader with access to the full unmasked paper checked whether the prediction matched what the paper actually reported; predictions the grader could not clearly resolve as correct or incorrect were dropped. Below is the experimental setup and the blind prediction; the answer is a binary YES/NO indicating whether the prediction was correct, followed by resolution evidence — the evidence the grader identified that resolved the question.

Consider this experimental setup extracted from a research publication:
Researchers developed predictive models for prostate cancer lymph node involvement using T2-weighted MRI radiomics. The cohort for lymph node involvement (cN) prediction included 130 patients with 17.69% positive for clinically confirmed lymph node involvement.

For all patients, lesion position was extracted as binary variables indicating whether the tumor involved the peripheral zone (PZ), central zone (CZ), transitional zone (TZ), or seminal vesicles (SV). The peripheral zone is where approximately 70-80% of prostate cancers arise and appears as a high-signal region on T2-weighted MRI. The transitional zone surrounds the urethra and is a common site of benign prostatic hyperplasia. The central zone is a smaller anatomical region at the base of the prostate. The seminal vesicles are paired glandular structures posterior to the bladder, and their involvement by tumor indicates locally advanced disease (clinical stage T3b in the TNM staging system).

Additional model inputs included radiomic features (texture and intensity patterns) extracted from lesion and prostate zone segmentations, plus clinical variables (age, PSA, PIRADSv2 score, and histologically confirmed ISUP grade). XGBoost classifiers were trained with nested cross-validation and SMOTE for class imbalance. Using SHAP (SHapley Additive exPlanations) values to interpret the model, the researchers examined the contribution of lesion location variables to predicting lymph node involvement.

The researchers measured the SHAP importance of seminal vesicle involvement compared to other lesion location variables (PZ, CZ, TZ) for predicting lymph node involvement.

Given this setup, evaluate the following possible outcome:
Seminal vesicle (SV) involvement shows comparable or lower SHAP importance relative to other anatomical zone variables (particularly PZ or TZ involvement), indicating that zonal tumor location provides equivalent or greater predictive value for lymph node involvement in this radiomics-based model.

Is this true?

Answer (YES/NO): YES